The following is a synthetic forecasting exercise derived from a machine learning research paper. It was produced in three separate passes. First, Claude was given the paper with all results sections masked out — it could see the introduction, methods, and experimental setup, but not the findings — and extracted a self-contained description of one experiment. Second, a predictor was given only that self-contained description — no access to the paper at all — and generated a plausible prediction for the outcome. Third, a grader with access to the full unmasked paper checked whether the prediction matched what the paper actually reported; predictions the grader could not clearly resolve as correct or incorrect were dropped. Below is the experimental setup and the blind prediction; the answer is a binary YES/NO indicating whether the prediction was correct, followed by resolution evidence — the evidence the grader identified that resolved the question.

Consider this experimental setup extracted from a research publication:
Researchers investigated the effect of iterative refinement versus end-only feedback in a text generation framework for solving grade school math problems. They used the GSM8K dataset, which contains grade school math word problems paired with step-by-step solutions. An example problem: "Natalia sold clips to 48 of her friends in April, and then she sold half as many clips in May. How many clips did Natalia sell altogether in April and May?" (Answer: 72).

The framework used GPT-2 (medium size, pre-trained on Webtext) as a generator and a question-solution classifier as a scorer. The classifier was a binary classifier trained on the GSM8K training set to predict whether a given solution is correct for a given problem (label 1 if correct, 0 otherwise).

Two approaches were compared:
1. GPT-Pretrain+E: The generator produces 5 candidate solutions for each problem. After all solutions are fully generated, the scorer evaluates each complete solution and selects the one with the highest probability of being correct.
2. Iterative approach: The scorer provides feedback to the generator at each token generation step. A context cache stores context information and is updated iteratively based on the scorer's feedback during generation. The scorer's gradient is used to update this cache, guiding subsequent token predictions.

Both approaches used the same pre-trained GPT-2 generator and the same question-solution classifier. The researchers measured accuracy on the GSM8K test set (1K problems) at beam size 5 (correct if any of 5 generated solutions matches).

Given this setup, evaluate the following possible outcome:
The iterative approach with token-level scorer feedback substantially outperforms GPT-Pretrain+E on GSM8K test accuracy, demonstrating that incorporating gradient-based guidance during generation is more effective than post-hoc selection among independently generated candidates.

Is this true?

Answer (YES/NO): YES